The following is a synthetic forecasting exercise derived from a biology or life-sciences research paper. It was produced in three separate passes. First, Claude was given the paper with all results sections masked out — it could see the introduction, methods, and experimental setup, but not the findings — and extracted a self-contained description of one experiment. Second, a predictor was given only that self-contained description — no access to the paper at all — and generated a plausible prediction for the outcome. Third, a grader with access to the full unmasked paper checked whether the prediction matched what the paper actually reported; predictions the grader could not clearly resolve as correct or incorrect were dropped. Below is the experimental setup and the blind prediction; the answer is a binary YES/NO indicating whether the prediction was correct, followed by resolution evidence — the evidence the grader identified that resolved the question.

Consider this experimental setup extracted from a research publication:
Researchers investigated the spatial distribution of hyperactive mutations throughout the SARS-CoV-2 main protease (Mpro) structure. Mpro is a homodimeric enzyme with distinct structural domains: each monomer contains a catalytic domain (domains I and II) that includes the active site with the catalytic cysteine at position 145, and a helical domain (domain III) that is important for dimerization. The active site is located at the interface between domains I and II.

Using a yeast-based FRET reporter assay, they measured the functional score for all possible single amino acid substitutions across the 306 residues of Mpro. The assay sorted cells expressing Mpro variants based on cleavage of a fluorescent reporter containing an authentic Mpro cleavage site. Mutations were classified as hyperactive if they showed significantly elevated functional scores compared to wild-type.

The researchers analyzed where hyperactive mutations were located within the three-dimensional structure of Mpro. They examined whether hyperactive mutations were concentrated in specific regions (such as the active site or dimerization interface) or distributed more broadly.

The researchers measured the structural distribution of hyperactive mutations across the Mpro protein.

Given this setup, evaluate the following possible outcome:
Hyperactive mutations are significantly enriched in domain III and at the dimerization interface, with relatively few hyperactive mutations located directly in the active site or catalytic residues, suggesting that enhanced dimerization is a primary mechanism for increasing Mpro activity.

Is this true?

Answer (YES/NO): NO